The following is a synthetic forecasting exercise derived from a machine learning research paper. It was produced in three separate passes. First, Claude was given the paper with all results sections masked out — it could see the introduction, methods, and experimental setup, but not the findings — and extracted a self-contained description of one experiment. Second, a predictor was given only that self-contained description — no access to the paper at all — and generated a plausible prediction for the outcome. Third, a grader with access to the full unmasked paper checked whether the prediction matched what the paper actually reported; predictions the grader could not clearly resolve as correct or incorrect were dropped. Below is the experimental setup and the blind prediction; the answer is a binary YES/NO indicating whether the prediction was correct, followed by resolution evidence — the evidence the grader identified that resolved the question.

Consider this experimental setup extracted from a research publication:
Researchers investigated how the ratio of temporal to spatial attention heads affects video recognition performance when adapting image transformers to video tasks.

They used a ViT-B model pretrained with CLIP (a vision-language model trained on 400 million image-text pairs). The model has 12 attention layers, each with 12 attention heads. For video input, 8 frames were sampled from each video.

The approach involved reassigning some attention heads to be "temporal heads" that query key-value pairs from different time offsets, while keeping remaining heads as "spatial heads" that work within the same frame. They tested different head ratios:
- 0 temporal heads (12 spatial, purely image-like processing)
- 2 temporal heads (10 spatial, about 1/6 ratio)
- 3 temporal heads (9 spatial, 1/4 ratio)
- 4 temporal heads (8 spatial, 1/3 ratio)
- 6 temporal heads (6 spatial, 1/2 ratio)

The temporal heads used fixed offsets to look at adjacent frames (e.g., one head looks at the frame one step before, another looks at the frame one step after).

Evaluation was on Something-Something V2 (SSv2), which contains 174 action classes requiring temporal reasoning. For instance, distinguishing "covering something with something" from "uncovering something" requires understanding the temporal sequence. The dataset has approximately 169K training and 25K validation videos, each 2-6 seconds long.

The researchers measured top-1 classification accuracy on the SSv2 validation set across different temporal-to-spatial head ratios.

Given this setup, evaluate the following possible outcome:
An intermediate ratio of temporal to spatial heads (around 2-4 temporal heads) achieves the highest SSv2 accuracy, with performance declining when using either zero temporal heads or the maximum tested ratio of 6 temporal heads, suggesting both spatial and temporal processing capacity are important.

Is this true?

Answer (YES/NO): NO